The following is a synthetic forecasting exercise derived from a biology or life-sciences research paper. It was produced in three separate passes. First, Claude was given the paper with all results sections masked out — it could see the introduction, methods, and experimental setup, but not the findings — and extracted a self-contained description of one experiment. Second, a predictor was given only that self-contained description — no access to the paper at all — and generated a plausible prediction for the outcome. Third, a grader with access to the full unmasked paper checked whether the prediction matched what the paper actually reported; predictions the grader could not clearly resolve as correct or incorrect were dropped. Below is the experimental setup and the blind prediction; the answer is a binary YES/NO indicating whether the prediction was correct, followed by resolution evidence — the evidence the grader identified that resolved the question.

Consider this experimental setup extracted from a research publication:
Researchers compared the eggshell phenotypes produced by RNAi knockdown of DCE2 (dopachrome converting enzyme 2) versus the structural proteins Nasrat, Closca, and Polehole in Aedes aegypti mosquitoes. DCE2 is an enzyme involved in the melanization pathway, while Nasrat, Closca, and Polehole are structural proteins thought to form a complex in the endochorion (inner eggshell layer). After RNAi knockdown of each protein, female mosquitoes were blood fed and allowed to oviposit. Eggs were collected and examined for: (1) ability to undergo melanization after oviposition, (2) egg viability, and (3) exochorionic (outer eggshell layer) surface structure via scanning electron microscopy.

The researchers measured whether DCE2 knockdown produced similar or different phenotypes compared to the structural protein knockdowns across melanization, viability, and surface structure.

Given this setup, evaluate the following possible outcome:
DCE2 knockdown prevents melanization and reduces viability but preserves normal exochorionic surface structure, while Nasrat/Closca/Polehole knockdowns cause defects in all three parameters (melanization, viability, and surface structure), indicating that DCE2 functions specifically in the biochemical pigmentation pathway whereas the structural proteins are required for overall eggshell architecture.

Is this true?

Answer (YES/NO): NO